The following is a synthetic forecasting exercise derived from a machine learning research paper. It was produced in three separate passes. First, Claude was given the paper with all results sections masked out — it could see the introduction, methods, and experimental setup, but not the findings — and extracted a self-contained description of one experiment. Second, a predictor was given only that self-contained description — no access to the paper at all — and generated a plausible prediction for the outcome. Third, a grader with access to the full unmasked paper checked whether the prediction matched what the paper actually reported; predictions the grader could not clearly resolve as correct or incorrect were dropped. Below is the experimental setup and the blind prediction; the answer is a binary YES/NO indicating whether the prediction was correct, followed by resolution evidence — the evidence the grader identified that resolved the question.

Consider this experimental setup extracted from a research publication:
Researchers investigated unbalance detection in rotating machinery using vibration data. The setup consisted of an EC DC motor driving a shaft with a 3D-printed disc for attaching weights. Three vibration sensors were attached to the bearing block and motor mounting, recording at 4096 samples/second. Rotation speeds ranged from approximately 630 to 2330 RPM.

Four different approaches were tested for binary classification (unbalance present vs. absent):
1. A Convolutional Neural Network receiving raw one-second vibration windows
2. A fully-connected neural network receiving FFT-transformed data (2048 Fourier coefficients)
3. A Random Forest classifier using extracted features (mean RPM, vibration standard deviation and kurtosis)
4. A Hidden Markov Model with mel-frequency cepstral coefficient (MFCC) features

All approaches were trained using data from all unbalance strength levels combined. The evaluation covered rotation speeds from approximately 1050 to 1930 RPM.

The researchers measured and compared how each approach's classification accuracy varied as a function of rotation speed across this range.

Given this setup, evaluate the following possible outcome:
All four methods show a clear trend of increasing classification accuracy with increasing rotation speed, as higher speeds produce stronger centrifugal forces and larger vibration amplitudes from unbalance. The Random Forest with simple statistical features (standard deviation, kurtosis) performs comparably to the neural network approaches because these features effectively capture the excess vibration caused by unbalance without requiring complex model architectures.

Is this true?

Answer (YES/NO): NO